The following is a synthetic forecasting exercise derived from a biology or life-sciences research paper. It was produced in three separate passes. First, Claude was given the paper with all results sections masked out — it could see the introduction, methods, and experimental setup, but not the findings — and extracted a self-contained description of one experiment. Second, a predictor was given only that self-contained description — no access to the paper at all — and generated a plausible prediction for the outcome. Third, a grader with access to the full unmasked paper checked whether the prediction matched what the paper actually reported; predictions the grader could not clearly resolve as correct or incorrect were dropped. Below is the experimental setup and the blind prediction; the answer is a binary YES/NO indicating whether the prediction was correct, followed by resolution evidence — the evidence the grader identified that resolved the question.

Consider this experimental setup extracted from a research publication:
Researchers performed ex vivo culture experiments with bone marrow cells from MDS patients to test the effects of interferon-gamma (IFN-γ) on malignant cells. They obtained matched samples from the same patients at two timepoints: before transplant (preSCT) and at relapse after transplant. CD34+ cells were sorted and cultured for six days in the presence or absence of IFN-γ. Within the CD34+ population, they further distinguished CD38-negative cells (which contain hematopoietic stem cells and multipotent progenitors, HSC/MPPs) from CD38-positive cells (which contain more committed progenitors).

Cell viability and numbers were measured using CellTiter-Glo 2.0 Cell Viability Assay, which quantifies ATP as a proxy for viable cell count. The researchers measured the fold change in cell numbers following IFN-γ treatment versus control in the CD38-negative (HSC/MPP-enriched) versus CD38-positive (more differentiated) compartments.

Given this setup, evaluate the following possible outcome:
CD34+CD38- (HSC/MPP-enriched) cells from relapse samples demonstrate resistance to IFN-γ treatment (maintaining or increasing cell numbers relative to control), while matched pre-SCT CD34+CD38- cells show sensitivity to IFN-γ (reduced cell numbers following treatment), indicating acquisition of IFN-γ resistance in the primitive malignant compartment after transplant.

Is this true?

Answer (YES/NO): NO